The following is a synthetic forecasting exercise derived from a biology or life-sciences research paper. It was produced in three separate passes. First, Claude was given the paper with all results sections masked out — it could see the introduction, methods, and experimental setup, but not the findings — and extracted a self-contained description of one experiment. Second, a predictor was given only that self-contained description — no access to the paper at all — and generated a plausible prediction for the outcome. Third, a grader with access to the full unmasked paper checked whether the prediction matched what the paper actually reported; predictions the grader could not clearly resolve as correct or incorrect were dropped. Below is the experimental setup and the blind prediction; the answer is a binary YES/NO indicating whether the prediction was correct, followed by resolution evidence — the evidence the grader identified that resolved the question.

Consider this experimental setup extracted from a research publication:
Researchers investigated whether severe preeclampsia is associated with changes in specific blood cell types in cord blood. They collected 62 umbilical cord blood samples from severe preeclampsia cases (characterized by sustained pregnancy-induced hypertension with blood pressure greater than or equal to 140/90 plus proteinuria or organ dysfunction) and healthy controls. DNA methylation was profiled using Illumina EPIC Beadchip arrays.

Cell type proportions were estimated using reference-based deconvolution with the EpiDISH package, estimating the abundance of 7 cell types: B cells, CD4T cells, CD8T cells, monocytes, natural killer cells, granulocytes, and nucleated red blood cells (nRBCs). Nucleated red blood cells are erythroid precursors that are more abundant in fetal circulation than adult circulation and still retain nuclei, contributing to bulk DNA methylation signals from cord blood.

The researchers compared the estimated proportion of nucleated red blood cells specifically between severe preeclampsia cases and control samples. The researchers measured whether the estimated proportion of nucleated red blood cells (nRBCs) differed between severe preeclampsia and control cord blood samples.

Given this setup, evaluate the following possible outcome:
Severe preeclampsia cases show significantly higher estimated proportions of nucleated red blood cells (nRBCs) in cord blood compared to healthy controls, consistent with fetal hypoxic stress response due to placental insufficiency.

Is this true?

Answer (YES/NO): YES